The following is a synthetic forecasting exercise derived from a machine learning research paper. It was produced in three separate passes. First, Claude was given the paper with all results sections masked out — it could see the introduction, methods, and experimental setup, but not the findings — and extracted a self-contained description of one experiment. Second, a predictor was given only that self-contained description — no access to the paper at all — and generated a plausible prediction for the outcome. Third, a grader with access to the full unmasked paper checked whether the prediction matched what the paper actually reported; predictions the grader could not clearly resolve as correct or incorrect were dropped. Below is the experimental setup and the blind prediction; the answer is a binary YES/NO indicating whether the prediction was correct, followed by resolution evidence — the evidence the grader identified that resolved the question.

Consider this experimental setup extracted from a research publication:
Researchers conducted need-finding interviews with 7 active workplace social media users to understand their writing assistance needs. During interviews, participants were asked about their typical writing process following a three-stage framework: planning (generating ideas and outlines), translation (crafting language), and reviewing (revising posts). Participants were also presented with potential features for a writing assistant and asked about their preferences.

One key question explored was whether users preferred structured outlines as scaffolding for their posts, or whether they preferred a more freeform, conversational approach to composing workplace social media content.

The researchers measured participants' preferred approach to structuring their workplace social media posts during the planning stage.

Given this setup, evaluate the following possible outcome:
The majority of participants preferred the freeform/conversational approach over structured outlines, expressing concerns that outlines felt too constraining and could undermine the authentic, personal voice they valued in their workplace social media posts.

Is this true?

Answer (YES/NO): NO